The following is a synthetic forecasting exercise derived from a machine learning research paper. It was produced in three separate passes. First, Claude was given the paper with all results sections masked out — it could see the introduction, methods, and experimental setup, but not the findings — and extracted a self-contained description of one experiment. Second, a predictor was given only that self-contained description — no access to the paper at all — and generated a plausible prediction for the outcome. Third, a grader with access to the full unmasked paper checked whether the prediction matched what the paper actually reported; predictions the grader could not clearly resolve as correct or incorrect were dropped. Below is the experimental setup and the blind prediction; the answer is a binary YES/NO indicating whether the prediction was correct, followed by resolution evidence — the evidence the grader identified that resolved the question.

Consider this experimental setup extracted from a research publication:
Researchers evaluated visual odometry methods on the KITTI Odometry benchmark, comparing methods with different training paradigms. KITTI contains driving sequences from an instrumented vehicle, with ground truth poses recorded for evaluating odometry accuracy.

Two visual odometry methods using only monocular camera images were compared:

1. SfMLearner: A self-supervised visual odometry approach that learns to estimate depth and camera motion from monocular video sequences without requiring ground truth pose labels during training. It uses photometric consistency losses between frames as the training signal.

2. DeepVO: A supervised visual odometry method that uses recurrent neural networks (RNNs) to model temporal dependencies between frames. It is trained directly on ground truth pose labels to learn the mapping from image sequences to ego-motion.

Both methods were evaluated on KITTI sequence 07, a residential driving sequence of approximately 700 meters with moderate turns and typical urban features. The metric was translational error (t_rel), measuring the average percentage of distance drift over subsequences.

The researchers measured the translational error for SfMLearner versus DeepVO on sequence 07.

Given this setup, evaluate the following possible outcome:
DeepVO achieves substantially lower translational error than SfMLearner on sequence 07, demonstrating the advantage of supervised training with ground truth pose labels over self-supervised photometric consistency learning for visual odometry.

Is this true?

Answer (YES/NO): YES